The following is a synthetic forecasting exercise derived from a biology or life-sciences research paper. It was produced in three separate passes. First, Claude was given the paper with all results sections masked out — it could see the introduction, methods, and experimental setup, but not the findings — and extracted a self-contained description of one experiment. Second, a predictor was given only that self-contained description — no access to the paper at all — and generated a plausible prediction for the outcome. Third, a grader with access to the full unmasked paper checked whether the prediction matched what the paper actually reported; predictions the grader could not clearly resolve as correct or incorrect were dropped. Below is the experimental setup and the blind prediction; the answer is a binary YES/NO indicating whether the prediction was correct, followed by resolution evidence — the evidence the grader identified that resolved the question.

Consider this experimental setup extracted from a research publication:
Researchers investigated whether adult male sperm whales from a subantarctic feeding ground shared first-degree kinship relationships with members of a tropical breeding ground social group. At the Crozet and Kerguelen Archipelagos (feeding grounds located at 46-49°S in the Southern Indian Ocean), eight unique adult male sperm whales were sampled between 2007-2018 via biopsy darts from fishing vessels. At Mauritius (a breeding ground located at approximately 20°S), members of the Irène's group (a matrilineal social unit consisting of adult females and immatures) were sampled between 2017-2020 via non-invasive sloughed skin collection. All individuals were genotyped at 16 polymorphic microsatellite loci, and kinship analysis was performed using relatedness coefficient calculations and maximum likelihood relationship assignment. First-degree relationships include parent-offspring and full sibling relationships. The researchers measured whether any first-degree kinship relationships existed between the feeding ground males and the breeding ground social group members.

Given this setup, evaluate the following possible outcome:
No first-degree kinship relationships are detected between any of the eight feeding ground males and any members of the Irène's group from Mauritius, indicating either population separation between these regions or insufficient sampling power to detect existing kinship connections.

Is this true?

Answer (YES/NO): YES